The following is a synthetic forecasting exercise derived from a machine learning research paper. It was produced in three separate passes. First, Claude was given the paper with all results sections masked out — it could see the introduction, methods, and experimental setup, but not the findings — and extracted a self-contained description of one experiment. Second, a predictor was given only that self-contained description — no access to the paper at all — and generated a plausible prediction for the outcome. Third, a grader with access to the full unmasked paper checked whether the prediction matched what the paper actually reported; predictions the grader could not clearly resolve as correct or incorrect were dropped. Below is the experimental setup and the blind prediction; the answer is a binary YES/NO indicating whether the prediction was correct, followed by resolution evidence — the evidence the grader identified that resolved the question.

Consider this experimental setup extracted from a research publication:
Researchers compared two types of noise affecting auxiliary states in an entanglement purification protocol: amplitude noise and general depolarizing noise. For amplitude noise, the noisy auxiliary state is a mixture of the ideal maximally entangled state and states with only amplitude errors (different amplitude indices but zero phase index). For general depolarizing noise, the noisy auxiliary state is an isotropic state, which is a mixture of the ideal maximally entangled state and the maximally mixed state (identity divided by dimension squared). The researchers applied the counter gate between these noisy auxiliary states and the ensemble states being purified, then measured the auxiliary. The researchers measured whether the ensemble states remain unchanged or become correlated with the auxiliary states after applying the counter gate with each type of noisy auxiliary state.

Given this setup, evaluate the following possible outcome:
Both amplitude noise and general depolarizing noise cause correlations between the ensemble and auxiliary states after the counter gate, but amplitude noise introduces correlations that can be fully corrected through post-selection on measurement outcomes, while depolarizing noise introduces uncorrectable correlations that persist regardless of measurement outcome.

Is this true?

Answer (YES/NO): NO